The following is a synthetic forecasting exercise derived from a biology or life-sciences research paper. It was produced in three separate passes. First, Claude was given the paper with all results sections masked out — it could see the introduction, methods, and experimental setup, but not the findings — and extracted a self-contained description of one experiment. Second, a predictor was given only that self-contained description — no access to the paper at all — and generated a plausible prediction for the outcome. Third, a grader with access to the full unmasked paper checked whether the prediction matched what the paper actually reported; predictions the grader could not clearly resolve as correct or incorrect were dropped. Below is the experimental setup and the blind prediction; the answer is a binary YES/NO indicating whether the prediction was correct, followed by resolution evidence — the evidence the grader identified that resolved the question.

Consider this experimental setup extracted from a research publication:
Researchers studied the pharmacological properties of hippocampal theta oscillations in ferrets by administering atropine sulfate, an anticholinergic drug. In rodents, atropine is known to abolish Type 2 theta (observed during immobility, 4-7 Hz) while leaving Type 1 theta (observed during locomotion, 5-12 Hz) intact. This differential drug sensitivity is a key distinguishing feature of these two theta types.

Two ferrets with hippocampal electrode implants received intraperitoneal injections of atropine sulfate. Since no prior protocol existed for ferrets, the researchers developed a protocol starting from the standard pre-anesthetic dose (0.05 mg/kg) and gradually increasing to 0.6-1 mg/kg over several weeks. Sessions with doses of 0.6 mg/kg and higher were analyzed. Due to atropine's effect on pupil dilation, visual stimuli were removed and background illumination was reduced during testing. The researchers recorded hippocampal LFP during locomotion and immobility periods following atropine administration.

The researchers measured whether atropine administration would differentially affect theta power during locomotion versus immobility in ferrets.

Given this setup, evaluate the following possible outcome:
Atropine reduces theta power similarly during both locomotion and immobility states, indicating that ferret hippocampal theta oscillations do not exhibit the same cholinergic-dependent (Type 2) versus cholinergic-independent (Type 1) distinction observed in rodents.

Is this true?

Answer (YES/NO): NO